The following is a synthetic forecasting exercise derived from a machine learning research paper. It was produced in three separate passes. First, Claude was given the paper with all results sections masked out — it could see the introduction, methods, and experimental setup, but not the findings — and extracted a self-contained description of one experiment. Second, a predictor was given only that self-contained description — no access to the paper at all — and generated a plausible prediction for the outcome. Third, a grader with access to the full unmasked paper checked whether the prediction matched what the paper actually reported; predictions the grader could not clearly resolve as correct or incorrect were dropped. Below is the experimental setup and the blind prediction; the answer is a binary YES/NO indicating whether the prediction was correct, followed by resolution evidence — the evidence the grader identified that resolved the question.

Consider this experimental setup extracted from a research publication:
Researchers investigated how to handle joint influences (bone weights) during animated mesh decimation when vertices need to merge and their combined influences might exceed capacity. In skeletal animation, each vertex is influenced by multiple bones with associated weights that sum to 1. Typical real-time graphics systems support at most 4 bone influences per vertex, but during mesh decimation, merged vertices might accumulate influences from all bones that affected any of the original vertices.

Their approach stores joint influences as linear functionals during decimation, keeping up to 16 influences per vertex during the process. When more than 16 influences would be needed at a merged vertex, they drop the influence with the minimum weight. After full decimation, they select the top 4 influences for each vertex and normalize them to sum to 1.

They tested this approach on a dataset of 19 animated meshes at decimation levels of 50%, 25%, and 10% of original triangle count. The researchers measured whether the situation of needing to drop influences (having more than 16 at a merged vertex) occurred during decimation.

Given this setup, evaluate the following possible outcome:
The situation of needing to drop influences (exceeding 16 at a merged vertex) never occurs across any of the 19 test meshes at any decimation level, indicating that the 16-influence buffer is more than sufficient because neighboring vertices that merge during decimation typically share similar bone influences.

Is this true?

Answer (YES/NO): YES